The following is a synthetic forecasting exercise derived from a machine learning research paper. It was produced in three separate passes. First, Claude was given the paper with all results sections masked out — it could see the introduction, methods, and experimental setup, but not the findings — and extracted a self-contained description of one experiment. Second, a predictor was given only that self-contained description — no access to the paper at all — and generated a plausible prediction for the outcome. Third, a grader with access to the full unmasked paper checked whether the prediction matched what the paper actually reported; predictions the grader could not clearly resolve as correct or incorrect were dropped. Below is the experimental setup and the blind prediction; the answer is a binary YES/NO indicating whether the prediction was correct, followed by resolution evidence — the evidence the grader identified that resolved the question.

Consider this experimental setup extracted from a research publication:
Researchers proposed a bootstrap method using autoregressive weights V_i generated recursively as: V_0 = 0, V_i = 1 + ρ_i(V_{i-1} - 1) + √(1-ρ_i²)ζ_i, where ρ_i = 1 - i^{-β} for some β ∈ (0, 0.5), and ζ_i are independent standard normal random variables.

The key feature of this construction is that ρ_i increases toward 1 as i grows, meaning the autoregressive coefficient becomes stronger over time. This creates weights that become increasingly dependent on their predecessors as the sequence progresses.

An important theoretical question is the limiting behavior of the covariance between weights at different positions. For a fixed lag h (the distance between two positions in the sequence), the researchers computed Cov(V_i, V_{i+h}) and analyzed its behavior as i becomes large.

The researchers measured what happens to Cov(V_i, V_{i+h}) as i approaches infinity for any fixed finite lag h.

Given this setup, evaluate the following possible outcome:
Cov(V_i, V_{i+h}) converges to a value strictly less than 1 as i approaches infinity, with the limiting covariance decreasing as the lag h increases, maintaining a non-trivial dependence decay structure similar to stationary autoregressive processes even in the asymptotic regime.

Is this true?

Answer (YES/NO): NO